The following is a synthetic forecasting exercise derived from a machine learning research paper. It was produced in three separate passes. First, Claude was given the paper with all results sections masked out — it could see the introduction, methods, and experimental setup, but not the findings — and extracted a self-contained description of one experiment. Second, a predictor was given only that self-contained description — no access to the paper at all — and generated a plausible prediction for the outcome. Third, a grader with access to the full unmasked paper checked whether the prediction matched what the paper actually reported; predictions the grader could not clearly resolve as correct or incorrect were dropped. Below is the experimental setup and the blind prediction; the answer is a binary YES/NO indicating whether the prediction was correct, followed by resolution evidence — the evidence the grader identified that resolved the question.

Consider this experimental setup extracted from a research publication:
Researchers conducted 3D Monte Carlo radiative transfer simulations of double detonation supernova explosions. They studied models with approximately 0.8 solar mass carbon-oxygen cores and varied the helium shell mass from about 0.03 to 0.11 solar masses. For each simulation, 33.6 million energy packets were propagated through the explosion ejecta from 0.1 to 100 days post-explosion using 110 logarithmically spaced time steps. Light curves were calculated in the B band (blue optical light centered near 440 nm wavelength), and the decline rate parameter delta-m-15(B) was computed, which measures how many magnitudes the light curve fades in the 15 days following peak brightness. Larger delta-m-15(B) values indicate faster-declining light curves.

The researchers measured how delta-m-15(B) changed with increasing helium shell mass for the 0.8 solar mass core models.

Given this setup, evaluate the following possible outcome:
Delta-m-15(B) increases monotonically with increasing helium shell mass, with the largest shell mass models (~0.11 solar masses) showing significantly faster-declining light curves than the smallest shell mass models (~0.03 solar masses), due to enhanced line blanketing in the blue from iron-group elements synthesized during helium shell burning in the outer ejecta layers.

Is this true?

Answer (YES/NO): YES